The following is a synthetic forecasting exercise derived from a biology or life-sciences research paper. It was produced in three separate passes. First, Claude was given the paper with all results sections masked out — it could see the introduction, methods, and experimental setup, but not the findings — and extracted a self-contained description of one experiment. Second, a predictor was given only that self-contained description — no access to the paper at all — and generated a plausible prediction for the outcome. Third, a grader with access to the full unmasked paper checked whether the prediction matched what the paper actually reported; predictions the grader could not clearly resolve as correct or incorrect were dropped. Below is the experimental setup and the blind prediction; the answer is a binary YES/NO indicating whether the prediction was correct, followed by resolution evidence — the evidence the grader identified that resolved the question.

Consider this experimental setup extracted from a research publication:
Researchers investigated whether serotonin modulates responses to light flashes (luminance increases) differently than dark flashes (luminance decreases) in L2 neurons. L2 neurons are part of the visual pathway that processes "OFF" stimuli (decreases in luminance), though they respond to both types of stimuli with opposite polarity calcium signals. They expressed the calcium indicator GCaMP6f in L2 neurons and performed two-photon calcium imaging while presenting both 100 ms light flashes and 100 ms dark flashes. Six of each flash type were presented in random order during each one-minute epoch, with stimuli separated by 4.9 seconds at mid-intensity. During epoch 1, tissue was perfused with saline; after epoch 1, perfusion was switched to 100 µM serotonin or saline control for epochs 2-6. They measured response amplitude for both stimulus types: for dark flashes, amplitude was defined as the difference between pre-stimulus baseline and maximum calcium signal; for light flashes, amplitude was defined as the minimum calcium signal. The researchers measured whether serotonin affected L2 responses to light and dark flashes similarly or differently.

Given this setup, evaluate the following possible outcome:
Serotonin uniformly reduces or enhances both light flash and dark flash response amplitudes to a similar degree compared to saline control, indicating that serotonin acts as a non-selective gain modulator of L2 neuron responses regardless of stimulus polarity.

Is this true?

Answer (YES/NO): NO